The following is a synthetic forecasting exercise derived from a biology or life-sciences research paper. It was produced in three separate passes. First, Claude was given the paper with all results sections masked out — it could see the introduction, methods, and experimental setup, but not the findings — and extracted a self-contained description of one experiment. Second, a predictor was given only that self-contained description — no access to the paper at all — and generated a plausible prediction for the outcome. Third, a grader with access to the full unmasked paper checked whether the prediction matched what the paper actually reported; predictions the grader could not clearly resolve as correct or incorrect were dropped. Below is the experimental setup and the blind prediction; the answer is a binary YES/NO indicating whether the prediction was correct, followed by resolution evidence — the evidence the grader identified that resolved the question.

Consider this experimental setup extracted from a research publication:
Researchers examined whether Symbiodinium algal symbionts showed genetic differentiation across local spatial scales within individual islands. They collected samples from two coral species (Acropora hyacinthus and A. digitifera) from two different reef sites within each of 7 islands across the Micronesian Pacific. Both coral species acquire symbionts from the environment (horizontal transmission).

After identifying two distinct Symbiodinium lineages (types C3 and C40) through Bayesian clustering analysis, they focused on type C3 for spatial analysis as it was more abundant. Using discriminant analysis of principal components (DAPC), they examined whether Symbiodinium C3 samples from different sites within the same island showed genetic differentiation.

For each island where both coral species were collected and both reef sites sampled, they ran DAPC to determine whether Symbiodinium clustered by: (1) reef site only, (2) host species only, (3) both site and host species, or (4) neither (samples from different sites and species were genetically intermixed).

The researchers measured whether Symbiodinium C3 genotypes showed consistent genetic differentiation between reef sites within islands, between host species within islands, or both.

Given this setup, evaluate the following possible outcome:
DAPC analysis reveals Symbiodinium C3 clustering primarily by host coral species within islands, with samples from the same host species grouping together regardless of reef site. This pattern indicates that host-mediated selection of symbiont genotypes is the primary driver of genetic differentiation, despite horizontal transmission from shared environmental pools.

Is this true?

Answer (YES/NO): NO